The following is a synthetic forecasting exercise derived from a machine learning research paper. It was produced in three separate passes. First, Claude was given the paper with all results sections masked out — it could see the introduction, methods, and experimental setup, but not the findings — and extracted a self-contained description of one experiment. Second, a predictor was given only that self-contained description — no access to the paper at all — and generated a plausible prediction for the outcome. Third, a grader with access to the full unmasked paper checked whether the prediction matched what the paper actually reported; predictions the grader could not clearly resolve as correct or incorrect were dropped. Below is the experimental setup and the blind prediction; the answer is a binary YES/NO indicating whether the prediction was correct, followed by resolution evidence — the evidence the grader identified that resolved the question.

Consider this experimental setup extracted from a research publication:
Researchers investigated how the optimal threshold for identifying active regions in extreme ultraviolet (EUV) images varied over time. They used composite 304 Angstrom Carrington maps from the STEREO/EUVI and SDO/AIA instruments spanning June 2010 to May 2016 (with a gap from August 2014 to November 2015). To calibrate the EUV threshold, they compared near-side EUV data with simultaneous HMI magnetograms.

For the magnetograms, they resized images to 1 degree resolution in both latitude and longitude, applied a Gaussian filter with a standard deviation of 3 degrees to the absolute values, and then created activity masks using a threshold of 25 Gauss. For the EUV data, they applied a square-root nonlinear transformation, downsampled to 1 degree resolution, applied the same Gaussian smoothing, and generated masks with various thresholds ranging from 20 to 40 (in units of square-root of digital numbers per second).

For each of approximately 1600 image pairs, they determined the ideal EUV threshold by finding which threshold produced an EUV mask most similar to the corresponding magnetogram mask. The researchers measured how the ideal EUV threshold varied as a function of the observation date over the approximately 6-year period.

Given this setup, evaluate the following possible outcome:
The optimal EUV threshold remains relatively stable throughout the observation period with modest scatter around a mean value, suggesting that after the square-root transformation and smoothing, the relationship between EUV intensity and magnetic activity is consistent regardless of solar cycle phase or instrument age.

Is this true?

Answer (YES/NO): NO